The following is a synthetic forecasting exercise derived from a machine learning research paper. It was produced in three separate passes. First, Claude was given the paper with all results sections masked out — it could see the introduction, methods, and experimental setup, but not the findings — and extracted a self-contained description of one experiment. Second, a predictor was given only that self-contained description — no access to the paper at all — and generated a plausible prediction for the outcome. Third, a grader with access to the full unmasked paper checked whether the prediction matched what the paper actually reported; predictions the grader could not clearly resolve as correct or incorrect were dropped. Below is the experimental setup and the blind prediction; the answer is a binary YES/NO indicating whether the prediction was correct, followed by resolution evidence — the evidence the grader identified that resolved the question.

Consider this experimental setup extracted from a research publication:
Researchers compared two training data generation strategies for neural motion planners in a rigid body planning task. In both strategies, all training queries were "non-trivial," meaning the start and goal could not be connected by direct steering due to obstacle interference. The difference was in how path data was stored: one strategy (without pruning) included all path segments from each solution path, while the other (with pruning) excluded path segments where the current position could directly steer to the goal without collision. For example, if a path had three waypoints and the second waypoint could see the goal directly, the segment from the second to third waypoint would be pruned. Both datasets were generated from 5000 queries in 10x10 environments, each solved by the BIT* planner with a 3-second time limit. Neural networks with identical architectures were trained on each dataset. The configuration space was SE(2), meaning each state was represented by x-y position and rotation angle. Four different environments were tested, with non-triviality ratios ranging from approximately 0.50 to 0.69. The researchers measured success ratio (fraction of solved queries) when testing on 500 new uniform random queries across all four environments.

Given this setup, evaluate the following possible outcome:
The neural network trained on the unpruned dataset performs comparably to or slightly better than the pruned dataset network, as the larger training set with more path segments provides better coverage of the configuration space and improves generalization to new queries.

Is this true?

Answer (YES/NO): NO